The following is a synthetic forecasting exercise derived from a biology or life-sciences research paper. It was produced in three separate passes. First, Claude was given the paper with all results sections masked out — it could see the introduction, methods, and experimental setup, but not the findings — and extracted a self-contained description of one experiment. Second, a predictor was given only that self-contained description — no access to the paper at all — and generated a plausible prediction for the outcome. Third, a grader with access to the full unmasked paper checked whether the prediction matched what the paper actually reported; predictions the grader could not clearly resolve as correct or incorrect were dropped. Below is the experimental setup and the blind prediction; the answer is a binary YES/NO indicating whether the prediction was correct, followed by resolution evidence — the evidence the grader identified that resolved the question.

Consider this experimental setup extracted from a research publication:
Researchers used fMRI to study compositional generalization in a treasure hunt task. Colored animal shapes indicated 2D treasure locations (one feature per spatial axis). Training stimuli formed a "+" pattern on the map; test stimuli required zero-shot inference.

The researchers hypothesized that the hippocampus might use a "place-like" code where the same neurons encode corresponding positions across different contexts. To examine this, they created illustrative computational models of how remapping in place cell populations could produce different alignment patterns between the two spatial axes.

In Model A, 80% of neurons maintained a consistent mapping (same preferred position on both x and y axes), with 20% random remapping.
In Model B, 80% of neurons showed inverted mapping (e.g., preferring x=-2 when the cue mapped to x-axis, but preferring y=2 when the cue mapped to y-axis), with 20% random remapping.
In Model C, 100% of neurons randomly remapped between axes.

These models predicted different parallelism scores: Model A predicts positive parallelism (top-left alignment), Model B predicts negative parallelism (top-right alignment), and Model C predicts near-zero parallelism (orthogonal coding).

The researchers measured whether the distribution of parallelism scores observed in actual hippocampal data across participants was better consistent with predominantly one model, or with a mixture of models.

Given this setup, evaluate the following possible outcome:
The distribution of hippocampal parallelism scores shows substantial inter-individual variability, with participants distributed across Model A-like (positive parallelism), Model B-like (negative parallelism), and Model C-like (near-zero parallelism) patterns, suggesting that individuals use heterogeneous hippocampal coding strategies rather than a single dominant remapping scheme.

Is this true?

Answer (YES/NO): YES